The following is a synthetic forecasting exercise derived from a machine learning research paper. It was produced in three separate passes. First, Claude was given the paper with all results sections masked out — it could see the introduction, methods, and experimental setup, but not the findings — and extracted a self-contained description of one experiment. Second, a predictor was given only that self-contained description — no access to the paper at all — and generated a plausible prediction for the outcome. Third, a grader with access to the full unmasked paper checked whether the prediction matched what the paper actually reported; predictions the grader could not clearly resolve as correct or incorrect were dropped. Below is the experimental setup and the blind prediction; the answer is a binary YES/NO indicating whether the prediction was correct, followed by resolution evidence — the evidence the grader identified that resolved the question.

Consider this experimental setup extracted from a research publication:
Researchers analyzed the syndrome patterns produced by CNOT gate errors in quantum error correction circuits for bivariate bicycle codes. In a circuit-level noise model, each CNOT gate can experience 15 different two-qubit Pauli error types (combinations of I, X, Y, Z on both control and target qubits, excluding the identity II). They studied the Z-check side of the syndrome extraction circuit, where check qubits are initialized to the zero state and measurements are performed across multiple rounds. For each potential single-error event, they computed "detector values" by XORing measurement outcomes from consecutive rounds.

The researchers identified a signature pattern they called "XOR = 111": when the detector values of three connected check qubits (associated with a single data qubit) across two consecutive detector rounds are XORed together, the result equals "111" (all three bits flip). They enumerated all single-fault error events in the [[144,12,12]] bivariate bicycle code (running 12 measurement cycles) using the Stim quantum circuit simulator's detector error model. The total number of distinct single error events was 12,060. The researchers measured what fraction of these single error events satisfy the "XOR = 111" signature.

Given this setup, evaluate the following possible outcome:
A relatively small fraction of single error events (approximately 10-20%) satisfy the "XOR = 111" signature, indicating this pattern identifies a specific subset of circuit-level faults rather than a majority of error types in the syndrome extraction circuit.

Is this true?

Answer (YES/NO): NO